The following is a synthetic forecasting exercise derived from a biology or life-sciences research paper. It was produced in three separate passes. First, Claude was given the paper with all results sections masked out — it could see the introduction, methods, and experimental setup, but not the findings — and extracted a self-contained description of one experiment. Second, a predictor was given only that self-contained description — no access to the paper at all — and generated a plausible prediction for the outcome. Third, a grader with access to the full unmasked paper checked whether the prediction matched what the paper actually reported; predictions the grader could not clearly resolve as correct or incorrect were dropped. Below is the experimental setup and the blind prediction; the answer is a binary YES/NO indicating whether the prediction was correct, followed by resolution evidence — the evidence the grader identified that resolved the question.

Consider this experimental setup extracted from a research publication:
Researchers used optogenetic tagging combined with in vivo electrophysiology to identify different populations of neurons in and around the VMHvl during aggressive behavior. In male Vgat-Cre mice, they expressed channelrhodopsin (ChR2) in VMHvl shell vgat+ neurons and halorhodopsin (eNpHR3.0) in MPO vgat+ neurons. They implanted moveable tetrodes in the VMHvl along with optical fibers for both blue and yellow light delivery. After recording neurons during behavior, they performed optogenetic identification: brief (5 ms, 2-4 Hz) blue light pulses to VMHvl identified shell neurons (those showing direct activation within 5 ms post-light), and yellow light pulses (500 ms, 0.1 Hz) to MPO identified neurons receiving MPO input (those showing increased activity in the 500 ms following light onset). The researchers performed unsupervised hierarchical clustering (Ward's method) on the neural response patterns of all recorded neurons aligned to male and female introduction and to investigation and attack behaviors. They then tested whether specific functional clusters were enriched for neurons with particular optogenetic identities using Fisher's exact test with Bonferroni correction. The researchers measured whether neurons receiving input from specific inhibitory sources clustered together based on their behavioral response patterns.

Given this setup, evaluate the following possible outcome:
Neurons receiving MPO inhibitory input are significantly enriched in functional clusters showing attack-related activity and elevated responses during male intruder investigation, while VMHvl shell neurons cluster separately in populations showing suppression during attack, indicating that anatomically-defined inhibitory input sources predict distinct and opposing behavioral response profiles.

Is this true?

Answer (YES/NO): NO